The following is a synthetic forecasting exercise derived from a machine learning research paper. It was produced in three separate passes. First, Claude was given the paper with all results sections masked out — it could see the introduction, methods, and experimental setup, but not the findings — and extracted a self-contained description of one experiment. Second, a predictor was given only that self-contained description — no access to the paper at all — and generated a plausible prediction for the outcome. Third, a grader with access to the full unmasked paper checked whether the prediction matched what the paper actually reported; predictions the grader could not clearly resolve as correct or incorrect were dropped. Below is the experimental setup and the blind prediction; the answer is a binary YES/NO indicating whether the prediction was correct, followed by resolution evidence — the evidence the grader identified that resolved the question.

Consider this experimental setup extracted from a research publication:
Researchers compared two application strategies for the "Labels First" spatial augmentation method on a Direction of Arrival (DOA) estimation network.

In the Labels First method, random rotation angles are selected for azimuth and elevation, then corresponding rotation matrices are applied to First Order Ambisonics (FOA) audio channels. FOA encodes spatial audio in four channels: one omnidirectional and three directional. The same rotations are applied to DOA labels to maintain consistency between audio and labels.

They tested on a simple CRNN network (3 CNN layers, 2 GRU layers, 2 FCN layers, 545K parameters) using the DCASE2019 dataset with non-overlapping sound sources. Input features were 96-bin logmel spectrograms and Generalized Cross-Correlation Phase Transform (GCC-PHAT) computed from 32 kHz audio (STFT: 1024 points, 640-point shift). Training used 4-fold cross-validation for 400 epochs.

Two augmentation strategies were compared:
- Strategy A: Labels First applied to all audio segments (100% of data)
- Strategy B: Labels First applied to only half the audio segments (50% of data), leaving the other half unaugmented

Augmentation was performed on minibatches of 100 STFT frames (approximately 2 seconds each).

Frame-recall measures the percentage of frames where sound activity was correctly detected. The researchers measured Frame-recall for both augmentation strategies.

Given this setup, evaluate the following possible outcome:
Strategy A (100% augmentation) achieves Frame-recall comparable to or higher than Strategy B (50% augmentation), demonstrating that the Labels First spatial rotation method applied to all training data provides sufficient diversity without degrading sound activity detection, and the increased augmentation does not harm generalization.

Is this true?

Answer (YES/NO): YES